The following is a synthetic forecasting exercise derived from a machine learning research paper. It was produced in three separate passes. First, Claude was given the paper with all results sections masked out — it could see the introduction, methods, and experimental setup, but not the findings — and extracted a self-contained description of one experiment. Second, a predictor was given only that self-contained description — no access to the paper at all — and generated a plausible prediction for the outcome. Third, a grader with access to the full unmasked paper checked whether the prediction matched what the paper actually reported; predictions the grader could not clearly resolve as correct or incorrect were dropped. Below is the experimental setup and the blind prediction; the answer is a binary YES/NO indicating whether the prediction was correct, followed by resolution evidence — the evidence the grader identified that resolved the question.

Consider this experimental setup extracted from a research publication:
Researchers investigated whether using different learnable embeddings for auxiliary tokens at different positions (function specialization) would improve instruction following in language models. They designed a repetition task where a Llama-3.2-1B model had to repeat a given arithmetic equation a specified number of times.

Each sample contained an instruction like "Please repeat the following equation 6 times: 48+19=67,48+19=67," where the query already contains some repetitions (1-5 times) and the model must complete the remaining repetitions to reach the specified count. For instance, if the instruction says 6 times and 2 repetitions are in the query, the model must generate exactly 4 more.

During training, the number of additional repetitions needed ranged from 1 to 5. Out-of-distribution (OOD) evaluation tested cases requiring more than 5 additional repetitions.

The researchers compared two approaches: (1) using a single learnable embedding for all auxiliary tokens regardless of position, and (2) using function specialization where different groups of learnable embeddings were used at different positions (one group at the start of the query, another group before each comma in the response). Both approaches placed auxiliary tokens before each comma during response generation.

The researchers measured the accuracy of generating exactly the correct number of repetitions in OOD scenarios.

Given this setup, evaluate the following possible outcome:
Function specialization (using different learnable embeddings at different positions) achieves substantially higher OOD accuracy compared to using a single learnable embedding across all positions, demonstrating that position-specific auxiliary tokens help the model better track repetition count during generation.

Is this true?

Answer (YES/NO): YES